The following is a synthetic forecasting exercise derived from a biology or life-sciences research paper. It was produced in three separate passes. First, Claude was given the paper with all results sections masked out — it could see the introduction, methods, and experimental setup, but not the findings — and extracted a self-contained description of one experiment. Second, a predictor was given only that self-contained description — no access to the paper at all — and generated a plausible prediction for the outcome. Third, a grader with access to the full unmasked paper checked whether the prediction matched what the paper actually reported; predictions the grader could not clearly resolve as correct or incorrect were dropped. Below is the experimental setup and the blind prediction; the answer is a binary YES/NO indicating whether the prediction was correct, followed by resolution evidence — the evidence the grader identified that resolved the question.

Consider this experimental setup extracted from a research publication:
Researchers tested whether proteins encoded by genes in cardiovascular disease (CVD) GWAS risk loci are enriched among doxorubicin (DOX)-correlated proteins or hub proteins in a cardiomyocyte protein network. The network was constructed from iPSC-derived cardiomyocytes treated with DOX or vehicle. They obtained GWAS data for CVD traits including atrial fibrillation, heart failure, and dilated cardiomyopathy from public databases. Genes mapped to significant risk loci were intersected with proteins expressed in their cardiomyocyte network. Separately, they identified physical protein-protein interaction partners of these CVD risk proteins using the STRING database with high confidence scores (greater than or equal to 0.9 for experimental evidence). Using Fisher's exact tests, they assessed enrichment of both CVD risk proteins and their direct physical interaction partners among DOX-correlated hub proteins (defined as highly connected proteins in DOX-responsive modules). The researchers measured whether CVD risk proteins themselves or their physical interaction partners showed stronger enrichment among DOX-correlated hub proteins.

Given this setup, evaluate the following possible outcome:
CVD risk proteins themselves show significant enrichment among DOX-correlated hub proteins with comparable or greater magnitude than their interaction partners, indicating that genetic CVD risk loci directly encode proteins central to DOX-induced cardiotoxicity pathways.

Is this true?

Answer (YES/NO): NO